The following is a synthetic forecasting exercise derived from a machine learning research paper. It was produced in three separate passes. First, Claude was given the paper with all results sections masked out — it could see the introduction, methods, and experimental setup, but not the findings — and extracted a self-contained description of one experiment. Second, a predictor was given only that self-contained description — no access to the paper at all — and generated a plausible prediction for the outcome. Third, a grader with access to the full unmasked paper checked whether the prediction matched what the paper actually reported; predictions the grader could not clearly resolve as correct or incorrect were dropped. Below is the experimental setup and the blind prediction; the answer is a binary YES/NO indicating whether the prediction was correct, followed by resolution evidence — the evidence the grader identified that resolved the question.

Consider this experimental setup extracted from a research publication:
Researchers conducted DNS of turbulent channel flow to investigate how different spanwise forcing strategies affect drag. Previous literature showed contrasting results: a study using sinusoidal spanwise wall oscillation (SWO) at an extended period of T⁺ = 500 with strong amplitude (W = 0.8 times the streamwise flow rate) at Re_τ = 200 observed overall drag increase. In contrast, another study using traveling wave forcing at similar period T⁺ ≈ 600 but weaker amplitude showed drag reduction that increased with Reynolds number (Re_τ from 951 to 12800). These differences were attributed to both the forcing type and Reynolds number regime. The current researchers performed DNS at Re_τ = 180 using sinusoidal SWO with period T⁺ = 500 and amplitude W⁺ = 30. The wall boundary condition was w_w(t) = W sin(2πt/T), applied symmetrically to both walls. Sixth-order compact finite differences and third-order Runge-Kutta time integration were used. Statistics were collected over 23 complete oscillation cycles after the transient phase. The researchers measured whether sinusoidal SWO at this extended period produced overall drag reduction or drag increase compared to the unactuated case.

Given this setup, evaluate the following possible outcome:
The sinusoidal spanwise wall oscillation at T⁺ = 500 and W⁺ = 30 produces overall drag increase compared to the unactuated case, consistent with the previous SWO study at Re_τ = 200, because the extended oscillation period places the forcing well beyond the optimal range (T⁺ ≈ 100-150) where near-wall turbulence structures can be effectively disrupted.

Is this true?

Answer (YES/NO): YES